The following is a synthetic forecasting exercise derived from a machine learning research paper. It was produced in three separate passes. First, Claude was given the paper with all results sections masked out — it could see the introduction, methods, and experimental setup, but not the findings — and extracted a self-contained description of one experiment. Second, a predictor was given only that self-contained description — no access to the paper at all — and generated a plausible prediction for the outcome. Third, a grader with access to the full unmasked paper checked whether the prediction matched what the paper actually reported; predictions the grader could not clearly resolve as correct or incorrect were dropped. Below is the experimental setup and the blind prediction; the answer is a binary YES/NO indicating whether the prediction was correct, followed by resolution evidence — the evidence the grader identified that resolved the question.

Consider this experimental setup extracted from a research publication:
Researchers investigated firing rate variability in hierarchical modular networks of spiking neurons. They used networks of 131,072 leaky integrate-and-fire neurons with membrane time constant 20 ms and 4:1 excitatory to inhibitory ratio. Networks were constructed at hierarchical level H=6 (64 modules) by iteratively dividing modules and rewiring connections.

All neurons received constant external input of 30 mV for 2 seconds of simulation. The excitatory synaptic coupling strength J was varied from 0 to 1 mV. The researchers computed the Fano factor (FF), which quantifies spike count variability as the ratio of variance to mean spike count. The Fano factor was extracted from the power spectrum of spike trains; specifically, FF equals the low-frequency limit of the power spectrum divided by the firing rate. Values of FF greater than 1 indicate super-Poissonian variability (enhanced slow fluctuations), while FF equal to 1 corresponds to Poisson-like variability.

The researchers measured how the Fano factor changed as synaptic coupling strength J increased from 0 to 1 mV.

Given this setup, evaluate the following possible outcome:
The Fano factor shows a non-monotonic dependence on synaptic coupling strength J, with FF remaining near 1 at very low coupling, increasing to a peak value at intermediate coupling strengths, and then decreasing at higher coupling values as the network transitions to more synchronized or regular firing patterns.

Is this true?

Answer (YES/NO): NO